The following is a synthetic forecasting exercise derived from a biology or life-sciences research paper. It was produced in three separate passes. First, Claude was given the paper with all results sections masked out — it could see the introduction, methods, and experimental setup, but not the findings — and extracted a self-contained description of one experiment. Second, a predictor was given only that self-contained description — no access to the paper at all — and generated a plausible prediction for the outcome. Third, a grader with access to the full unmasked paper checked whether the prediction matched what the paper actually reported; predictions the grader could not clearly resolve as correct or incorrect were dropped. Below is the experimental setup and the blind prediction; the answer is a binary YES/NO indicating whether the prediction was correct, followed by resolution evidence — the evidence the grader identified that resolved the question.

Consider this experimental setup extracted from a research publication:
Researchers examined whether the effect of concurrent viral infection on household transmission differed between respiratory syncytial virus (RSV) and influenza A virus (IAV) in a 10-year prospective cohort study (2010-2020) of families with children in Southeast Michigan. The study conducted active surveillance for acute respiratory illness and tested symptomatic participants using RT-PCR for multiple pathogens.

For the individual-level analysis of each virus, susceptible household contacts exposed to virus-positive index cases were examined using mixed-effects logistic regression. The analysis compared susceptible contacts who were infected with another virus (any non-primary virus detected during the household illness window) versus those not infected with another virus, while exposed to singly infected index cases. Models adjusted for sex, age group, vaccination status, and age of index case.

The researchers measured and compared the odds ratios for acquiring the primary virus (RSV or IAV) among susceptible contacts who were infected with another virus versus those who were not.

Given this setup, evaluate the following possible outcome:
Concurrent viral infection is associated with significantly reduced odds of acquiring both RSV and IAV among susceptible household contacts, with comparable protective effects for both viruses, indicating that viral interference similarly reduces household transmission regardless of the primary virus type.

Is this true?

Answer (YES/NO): NO